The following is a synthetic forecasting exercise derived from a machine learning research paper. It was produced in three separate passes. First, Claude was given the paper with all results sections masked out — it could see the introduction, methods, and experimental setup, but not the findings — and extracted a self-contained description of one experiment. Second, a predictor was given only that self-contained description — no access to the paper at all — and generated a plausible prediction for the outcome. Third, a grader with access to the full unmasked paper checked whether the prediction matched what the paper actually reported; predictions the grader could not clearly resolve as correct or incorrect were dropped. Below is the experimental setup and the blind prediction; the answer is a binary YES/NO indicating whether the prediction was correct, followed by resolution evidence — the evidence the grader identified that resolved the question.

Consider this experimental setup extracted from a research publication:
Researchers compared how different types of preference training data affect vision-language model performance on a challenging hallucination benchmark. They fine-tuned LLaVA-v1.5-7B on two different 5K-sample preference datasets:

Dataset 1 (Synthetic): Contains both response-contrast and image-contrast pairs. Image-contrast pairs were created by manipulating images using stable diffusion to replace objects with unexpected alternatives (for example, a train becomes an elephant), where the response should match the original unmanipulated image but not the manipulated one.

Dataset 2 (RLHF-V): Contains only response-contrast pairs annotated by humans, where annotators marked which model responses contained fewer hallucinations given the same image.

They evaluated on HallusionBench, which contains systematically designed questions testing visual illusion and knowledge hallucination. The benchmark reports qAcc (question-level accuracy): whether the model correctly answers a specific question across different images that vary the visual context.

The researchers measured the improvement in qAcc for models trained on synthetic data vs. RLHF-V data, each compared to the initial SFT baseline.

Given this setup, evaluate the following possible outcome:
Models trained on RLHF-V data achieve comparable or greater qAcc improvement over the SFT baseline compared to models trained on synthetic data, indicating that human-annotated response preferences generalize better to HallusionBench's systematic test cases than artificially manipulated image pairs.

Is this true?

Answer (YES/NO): NO